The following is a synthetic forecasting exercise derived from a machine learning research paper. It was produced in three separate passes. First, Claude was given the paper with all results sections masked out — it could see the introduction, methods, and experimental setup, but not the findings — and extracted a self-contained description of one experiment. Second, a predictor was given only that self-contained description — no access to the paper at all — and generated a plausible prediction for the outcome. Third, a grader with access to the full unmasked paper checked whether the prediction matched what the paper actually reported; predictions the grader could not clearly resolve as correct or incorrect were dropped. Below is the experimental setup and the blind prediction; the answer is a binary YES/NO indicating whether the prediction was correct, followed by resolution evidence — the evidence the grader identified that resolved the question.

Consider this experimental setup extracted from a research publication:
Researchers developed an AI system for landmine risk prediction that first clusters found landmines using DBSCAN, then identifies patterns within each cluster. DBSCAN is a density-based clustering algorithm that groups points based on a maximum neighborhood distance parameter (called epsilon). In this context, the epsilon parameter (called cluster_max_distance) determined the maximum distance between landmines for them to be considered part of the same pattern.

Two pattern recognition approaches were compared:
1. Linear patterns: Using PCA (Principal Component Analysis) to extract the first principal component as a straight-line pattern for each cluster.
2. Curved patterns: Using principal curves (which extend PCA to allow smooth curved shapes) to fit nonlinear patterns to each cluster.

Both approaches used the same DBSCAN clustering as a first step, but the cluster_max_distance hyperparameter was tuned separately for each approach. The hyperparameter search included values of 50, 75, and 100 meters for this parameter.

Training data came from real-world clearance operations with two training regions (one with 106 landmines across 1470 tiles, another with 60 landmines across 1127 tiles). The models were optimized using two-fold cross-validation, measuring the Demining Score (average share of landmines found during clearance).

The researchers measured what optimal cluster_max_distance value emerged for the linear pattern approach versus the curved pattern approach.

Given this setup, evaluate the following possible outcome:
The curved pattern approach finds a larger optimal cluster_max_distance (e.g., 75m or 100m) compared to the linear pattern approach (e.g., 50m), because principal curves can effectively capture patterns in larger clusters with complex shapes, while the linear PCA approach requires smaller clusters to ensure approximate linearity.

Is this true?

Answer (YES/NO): NO